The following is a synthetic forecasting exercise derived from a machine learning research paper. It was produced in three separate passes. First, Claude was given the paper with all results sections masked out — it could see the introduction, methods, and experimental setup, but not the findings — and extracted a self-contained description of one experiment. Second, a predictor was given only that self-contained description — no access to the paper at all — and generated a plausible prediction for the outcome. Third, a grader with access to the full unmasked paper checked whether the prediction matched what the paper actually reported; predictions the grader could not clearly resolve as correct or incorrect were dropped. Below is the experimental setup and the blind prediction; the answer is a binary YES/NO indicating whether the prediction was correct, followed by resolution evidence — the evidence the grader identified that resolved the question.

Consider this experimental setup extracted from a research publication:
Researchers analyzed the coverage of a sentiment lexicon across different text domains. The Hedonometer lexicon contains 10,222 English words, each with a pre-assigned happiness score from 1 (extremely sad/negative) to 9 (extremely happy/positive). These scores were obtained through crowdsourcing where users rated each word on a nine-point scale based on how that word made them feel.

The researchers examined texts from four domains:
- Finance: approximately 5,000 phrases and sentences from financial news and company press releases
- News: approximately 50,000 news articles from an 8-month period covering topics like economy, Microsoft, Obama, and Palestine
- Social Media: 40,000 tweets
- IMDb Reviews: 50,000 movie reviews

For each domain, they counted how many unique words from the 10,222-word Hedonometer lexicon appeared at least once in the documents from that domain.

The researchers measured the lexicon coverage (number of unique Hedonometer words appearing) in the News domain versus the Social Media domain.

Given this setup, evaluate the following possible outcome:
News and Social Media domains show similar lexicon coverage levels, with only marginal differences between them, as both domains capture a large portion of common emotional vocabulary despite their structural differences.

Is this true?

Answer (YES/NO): NO